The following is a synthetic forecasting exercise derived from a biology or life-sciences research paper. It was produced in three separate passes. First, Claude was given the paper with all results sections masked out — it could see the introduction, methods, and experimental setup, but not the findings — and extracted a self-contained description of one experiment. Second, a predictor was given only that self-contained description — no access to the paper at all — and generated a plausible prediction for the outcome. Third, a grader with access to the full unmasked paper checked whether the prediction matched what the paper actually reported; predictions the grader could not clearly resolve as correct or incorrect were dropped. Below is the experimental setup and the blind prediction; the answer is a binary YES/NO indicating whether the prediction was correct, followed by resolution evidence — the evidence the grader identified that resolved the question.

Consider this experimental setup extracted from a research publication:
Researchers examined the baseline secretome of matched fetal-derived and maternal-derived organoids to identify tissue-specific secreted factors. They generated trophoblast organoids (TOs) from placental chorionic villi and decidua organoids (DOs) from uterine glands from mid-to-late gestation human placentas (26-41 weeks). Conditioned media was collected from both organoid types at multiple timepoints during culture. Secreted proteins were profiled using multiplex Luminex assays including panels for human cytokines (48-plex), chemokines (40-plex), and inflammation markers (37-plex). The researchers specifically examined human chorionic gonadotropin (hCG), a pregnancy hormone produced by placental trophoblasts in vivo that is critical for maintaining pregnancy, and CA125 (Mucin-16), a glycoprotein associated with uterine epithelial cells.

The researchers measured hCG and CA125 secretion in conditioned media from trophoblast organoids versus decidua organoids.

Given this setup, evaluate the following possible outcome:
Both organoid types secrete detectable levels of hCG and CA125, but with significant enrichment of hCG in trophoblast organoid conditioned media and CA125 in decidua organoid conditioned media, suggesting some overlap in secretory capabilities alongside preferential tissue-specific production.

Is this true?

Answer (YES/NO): NO